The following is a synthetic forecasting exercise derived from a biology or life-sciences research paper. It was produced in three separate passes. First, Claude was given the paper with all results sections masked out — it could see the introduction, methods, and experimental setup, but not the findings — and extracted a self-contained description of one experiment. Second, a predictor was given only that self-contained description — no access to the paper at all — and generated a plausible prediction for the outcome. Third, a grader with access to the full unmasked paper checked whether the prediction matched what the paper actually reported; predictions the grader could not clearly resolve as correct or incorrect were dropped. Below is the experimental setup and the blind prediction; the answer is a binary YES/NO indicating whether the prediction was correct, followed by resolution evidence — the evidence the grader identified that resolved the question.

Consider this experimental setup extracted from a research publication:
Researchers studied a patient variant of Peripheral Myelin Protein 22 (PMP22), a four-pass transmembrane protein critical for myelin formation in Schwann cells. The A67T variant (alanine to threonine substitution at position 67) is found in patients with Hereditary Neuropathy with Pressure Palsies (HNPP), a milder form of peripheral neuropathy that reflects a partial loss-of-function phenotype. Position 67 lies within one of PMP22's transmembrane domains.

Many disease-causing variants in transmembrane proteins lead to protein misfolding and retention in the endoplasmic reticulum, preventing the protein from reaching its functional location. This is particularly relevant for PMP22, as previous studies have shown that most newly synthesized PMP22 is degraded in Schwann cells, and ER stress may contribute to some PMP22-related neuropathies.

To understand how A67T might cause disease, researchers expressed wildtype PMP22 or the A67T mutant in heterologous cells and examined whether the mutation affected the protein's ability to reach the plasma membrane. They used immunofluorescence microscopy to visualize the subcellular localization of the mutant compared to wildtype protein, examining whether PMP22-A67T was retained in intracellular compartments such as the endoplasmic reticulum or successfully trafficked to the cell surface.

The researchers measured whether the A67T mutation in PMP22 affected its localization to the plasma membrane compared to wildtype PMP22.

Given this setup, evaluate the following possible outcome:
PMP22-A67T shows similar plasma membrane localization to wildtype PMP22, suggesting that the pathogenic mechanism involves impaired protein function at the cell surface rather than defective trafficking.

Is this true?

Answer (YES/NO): YES